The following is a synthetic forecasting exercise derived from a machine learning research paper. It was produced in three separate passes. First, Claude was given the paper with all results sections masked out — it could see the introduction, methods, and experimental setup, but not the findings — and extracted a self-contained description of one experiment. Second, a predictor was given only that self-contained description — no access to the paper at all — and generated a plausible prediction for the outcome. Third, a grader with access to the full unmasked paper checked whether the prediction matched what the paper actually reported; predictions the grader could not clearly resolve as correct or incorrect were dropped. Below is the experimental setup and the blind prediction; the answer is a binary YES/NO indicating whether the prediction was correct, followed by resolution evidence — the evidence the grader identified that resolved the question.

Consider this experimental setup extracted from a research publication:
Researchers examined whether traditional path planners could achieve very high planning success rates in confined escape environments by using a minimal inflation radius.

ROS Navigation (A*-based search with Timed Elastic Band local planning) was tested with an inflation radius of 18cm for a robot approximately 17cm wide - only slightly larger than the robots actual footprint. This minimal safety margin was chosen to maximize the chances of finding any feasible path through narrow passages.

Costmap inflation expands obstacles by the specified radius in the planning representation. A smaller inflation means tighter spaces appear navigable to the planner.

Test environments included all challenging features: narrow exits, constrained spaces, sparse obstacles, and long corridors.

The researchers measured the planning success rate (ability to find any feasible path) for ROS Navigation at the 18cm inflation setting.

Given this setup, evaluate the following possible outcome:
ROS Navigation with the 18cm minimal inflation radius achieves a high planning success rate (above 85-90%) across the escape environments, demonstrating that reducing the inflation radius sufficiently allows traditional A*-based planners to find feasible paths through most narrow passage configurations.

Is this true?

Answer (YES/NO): YES